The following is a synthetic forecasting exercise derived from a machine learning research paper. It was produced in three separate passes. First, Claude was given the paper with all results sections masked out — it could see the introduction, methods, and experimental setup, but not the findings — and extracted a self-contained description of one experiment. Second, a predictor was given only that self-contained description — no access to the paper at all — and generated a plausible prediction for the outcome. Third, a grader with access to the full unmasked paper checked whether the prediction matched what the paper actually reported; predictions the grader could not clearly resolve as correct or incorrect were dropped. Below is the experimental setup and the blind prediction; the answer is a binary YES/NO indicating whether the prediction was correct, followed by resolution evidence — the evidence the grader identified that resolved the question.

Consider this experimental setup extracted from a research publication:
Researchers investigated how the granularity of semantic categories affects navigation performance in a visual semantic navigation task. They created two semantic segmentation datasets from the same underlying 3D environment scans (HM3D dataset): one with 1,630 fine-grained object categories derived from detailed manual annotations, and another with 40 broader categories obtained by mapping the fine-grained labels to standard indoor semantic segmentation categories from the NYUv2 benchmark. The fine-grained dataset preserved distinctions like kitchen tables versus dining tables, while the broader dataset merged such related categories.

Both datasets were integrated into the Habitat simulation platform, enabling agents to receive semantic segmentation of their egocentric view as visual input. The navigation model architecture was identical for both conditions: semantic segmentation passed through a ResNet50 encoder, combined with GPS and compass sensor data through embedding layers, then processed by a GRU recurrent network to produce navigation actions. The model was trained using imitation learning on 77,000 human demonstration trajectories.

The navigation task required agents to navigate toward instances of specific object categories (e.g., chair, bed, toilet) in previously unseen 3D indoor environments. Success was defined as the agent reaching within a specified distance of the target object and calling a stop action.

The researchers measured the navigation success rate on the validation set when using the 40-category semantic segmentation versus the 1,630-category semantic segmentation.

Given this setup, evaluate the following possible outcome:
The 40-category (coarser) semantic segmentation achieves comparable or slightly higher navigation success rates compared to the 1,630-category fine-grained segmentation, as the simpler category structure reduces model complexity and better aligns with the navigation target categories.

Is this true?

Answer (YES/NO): NO